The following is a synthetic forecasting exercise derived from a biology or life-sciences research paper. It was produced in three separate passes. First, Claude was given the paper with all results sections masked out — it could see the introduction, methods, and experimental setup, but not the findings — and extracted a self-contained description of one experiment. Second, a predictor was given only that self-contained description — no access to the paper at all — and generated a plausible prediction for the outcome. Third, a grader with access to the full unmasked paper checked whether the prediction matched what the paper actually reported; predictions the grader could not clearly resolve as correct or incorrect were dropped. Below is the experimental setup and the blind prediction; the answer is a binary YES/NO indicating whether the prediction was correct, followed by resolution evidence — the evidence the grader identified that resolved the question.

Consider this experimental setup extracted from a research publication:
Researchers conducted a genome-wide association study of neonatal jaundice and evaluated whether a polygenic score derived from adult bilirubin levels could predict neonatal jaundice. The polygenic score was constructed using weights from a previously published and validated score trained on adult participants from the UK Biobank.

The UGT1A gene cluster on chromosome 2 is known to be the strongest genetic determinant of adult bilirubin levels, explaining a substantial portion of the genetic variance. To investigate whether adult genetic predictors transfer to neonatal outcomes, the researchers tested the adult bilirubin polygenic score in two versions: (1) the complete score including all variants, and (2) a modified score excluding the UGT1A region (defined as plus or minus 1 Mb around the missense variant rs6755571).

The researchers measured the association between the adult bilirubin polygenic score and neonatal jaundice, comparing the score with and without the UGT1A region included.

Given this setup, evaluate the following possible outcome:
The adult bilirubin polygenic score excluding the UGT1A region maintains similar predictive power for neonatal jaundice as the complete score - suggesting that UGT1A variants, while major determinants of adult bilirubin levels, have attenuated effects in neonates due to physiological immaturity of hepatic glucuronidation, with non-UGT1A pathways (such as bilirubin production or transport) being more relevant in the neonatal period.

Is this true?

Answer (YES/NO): NO